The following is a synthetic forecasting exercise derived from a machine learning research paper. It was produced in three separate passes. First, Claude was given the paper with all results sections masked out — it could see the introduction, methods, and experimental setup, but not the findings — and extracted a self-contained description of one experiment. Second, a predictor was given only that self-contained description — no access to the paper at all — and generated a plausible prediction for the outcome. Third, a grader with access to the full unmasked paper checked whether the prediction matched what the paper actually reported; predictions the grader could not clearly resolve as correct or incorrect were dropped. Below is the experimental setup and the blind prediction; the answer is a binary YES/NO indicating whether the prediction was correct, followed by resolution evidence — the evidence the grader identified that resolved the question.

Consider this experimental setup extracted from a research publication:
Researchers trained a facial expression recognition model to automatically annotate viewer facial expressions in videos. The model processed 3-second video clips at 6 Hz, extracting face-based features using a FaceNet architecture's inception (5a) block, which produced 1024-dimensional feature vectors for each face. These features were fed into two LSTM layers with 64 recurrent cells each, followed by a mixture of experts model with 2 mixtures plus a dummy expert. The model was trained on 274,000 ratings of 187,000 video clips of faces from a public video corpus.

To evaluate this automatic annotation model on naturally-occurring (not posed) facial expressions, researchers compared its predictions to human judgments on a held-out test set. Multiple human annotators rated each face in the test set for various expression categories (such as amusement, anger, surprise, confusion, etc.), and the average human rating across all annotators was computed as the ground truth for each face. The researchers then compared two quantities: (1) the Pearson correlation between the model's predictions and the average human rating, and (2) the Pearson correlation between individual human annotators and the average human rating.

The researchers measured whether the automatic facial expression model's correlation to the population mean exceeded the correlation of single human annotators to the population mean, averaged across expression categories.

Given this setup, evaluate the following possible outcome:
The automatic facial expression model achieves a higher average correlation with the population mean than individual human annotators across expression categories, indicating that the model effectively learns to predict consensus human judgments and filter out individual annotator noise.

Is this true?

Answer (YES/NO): YES